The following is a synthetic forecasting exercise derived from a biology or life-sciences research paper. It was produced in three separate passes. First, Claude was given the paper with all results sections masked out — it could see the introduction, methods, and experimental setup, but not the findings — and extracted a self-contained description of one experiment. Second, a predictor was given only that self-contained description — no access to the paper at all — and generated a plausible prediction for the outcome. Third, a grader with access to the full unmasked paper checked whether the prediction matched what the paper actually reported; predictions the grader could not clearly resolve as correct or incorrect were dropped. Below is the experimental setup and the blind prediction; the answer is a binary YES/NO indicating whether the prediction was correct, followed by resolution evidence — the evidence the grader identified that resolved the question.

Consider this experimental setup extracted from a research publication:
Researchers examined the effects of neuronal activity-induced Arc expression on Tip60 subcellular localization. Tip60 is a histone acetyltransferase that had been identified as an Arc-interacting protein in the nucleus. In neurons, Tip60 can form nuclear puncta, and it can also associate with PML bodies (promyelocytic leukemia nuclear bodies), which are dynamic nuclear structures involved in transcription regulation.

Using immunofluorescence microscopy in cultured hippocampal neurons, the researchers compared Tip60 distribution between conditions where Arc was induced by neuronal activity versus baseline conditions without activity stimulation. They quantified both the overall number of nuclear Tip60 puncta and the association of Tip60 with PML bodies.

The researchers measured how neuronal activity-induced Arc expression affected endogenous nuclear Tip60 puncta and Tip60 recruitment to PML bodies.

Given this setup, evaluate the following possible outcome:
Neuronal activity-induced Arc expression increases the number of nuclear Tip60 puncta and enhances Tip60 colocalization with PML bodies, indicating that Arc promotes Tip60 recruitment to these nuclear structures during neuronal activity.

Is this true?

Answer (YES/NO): YES